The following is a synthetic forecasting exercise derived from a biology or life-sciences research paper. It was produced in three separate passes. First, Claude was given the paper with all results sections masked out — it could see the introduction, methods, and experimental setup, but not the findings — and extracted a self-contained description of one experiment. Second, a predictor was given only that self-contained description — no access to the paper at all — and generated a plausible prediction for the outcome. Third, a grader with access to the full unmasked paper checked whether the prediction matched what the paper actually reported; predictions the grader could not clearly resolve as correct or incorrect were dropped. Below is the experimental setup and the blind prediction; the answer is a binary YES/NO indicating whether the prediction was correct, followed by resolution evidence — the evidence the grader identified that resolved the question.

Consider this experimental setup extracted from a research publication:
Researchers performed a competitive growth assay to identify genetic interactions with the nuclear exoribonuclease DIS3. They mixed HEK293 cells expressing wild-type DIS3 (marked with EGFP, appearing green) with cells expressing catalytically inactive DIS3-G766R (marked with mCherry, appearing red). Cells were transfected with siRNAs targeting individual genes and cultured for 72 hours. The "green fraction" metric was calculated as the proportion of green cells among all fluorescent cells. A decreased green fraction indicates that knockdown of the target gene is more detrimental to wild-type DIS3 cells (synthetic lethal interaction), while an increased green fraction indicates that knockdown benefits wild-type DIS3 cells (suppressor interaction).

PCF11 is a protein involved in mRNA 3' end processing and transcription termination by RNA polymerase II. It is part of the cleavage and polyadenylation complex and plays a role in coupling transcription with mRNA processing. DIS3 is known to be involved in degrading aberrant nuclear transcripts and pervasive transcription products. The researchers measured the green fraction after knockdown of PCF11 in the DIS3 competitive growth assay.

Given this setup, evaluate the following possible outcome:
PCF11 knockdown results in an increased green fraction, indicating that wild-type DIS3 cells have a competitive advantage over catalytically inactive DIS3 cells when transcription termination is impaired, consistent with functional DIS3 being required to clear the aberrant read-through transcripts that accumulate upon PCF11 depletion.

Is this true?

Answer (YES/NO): NO